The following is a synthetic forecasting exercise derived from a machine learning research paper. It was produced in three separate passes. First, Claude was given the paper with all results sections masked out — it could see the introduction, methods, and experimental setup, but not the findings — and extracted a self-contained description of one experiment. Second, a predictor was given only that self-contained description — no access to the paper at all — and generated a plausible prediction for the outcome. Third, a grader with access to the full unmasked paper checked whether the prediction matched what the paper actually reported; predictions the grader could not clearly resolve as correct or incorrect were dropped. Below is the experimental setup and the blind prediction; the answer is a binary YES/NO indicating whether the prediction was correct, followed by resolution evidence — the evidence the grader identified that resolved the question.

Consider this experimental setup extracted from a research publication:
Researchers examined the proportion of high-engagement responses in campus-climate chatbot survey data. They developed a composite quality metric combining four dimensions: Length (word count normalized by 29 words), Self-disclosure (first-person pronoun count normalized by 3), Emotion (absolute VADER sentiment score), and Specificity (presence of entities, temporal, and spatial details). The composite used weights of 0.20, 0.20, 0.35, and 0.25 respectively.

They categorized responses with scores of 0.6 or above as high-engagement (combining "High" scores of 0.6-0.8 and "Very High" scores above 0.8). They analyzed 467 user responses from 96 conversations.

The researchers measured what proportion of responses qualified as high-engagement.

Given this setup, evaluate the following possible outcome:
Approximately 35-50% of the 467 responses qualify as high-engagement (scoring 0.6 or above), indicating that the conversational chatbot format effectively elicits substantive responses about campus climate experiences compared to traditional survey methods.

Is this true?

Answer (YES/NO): NO